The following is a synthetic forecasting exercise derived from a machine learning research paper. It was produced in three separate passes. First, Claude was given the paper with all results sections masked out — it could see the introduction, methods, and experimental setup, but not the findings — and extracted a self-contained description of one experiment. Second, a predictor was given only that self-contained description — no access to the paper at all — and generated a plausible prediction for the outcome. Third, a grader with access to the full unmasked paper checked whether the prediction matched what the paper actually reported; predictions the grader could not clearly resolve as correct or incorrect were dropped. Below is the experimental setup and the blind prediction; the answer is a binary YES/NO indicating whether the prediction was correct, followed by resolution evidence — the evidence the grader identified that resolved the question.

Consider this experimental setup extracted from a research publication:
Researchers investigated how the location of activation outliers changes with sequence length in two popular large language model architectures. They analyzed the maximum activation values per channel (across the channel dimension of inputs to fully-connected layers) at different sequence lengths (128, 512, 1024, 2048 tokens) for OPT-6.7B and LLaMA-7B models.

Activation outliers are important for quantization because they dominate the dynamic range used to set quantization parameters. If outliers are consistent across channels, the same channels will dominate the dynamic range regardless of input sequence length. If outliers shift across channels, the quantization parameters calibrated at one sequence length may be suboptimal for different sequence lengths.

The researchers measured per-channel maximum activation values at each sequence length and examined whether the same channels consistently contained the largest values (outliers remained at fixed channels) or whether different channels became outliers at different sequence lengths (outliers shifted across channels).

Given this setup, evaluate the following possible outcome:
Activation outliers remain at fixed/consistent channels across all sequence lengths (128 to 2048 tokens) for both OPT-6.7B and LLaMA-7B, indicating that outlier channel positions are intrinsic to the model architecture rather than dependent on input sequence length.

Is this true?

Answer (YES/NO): NO